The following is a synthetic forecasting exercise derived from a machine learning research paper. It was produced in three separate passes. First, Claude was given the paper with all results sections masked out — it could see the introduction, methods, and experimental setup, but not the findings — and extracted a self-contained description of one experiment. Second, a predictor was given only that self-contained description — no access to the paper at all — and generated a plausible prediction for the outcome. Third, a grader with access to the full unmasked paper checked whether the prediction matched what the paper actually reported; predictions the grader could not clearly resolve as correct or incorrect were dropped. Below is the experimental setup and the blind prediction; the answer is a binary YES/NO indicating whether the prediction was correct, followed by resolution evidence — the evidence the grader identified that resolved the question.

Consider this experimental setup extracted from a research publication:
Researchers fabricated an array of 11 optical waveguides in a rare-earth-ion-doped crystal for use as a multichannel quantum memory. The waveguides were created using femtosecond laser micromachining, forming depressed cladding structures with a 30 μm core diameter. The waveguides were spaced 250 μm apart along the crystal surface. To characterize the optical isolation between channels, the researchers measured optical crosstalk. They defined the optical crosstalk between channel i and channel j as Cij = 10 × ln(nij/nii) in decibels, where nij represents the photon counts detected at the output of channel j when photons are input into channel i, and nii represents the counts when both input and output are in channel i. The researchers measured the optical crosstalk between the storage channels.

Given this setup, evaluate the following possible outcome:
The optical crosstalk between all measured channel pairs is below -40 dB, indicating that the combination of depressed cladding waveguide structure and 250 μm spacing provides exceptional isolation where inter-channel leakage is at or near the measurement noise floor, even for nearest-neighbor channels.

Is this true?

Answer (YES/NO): YES